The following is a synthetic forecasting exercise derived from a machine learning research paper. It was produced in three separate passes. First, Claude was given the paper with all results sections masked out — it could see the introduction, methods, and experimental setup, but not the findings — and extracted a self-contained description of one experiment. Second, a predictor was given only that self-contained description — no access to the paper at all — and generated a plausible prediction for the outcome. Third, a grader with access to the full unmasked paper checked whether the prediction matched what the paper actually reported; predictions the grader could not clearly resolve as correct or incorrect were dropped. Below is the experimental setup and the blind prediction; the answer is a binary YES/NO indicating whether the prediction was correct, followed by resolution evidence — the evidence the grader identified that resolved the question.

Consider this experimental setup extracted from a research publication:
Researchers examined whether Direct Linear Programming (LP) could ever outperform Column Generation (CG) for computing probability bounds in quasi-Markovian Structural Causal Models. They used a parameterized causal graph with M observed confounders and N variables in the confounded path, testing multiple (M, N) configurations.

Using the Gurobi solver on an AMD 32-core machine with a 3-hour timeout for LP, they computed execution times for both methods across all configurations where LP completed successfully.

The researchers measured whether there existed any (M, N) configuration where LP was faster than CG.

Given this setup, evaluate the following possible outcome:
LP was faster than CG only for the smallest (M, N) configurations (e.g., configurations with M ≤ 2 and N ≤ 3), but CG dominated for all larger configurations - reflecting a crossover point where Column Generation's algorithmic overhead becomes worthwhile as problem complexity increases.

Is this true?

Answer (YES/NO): NO